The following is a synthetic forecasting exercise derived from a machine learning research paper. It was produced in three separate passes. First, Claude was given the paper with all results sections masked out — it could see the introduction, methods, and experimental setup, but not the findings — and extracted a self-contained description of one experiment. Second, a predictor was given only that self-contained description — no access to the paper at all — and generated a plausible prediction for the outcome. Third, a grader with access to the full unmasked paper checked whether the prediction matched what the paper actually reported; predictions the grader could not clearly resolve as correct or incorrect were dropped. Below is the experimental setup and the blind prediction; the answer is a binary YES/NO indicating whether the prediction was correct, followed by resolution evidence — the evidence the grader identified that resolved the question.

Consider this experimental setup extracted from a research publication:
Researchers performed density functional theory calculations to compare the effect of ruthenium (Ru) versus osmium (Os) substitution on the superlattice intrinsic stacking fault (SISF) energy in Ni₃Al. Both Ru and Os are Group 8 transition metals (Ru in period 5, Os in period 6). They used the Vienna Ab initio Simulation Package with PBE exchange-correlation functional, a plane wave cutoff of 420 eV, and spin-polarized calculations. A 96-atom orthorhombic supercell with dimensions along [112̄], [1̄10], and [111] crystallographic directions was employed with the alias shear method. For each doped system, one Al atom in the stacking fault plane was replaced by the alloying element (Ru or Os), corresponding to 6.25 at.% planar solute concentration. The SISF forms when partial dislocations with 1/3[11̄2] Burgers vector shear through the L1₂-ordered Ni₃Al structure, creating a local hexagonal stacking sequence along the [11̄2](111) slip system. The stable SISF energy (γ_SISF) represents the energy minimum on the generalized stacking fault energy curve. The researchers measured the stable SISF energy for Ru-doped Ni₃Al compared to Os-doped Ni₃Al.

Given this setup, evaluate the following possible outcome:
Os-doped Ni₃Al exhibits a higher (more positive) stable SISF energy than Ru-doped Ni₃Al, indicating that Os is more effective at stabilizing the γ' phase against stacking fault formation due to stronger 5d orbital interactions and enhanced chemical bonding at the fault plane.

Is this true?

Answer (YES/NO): YES